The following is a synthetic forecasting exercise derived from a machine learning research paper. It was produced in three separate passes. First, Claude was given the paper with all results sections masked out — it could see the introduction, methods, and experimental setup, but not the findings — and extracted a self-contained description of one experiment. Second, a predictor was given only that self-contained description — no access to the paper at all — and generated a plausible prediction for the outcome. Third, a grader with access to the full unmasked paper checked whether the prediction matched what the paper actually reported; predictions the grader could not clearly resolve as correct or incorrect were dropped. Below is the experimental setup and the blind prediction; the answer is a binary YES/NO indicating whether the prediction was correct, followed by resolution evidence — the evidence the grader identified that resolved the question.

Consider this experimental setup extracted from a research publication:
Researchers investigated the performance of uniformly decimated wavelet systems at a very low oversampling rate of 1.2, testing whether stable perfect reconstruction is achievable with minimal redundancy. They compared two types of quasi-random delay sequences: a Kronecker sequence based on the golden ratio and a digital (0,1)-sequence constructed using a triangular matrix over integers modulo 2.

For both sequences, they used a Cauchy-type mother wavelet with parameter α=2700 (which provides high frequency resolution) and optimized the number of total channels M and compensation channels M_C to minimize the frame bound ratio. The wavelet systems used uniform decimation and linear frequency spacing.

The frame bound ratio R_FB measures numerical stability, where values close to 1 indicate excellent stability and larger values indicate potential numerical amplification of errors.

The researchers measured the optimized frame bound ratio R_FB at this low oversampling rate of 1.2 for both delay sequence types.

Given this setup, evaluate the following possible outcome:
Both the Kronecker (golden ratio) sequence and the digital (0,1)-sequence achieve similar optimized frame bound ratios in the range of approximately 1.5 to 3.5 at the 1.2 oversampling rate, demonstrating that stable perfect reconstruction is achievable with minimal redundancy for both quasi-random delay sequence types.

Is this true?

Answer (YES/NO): NO